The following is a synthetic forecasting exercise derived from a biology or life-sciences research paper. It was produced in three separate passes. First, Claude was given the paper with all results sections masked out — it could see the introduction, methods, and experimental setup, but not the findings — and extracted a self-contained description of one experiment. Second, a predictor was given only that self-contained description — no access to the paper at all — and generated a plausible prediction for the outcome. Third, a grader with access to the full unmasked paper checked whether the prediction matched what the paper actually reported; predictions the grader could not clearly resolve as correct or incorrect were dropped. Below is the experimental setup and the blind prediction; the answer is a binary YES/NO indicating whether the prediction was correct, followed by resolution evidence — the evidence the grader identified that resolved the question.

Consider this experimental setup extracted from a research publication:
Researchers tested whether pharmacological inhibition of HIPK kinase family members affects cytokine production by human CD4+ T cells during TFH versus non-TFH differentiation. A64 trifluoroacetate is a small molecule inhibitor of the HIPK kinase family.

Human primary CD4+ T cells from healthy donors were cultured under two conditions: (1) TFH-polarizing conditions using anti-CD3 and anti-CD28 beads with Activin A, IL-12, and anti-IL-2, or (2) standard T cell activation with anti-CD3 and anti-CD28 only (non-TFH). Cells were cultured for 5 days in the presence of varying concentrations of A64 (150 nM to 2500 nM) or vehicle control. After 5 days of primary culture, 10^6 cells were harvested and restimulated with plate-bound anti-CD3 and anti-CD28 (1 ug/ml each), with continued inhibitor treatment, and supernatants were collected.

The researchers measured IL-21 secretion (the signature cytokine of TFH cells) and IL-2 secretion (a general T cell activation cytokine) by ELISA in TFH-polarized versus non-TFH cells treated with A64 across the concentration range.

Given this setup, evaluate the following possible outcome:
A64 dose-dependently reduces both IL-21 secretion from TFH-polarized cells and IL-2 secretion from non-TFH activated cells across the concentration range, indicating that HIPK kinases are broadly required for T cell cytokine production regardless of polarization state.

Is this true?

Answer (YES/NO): NO